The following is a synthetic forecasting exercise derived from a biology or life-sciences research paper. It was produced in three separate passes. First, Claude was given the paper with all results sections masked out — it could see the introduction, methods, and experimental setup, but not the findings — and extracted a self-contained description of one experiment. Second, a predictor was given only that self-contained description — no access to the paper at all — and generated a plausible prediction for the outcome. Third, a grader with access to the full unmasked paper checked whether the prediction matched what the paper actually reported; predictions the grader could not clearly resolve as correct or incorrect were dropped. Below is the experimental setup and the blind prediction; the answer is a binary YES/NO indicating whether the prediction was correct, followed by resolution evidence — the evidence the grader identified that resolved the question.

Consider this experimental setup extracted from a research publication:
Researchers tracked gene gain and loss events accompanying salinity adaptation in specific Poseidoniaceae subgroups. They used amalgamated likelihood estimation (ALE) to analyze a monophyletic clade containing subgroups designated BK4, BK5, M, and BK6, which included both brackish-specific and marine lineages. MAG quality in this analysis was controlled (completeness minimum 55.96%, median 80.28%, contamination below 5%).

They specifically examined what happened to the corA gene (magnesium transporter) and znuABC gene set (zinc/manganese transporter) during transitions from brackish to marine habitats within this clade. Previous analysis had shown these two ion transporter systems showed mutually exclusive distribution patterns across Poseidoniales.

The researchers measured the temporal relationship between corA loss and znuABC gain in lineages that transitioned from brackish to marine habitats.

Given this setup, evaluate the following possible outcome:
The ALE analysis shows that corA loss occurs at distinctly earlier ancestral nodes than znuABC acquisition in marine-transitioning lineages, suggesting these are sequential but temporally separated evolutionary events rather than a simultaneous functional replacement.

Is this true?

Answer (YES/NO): NO